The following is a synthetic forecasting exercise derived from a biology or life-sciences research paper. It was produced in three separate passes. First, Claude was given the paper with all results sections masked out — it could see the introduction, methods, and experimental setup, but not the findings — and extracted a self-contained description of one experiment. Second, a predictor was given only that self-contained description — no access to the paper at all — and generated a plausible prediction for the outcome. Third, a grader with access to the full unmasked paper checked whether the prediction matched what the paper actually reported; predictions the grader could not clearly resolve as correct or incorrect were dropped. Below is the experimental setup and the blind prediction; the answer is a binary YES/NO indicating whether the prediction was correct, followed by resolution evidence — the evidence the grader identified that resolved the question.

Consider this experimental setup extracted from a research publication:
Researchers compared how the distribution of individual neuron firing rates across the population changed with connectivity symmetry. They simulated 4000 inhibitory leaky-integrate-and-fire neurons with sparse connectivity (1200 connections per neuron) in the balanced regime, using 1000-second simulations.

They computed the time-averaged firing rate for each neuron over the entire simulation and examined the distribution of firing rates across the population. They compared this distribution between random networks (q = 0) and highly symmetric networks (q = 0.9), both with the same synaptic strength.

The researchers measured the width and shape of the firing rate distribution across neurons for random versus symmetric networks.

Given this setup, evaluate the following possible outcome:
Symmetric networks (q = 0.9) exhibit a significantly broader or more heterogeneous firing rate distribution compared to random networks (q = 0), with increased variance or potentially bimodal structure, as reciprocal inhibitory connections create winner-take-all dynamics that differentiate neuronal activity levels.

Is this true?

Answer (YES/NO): YES